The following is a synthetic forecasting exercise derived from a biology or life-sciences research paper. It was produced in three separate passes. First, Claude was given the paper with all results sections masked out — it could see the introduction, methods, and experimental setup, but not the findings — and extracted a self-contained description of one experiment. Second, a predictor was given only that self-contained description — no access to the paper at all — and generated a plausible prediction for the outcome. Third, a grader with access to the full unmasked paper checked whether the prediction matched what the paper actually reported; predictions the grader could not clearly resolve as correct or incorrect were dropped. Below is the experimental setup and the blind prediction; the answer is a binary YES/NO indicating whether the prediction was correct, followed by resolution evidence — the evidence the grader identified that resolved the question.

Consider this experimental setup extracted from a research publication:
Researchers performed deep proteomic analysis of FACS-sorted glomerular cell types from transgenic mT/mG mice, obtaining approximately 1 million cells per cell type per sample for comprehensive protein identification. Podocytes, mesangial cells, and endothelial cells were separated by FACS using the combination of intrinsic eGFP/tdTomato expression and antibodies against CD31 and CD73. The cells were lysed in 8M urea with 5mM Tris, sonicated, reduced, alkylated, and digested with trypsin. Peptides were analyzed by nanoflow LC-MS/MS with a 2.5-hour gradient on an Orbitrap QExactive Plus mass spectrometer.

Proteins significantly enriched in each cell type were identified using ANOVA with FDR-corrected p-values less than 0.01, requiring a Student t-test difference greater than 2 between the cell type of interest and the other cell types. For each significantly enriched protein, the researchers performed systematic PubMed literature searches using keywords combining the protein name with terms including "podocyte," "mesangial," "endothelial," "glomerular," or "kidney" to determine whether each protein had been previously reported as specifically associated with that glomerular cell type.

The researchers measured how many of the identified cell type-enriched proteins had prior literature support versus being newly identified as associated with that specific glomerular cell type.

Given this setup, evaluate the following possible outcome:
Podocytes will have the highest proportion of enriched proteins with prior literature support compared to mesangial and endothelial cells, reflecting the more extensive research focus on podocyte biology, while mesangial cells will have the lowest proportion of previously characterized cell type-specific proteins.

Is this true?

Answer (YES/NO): YES